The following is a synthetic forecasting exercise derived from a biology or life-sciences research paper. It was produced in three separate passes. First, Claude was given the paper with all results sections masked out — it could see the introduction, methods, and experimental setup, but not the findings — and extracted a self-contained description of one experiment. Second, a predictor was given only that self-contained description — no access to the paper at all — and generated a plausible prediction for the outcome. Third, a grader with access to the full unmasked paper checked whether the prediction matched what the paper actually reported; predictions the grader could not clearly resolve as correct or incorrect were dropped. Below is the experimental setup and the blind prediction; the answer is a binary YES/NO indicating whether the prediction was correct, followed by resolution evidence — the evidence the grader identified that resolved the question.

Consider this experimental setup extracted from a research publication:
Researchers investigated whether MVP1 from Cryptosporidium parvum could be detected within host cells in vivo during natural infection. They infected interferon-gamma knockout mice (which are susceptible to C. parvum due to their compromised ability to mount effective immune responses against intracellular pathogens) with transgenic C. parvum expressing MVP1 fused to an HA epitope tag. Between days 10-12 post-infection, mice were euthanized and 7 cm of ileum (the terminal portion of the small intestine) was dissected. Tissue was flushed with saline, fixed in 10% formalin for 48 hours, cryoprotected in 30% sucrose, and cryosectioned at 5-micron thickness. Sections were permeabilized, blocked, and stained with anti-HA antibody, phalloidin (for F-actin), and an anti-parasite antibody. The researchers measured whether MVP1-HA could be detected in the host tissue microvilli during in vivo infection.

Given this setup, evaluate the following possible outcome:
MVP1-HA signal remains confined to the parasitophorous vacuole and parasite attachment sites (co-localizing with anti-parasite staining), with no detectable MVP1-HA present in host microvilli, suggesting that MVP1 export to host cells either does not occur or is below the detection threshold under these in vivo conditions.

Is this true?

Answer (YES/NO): NO